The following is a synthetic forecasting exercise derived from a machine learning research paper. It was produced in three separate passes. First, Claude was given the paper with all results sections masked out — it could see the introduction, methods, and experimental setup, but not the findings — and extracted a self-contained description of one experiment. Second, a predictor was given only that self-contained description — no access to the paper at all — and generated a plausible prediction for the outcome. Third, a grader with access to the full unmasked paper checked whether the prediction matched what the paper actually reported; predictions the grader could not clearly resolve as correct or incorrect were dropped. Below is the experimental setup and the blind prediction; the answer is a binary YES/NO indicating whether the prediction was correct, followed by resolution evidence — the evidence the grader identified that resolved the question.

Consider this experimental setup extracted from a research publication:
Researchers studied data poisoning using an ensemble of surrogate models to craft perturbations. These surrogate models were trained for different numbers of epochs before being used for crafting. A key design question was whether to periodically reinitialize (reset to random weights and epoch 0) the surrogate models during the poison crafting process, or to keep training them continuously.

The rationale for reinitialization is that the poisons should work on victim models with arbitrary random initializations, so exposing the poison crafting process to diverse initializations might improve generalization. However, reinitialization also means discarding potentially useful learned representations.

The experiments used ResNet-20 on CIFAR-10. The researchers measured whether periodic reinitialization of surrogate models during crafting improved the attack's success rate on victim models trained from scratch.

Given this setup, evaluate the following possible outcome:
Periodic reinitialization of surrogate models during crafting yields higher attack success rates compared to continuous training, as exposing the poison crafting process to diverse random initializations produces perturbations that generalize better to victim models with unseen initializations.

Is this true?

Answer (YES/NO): YES